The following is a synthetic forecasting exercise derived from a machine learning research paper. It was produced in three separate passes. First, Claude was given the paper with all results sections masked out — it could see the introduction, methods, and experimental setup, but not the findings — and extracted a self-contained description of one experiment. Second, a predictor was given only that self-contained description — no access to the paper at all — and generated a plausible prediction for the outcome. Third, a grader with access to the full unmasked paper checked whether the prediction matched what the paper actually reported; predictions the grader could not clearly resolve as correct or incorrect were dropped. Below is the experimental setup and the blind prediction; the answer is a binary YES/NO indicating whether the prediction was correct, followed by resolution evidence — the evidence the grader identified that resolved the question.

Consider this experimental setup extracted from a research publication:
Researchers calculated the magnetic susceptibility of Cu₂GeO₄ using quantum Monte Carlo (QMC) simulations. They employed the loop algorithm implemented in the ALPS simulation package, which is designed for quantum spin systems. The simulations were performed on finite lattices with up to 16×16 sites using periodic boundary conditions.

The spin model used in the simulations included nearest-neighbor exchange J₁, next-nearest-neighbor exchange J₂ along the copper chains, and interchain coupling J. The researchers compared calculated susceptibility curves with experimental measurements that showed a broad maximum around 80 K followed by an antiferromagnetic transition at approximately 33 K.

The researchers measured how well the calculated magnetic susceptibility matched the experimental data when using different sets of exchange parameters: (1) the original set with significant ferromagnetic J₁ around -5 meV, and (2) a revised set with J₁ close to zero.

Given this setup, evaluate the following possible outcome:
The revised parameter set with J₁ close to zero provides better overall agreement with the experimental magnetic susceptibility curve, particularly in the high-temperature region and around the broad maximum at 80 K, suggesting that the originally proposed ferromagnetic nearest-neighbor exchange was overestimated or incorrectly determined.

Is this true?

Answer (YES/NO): YES